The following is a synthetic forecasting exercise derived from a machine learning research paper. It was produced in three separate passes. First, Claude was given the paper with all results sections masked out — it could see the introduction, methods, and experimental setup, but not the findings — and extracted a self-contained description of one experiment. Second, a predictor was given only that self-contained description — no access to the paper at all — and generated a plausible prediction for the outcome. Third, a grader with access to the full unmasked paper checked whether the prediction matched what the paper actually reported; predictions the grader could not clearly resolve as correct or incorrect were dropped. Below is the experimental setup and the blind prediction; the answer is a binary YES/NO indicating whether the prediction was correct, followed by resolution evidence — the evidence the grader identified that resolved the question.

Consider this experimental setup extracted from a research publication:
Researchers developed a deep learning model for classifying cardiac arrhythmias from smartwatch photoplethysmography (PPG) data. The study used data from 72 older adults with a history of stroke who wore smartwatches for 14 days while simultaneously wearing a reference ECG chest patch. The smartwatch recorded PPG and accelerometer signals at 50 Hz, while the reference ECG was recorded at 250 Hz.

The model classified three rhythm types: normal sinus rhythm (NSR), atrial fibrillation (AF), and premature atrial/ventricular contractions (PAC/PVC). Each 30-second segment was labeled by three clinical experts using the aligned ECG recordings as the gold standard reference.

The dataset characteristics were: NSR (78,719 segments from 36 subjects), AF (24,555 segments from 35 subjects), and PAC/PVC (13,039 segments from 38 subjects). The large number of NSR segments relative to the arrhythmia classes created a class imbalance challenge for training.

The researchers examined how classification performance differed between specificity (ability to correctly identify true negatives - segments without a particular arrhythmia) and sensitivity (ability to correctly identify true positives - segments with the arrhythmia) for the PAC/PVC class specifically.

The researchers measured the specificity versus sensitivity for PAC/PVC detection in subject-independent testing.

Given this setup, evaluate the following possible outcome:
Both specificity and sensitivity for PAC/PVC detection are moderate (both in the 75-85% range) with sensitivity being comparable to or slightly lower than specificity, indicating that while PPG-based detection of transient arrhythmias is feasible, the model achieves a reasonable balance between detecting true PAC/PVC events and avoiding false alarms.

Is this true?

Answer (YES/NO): NO